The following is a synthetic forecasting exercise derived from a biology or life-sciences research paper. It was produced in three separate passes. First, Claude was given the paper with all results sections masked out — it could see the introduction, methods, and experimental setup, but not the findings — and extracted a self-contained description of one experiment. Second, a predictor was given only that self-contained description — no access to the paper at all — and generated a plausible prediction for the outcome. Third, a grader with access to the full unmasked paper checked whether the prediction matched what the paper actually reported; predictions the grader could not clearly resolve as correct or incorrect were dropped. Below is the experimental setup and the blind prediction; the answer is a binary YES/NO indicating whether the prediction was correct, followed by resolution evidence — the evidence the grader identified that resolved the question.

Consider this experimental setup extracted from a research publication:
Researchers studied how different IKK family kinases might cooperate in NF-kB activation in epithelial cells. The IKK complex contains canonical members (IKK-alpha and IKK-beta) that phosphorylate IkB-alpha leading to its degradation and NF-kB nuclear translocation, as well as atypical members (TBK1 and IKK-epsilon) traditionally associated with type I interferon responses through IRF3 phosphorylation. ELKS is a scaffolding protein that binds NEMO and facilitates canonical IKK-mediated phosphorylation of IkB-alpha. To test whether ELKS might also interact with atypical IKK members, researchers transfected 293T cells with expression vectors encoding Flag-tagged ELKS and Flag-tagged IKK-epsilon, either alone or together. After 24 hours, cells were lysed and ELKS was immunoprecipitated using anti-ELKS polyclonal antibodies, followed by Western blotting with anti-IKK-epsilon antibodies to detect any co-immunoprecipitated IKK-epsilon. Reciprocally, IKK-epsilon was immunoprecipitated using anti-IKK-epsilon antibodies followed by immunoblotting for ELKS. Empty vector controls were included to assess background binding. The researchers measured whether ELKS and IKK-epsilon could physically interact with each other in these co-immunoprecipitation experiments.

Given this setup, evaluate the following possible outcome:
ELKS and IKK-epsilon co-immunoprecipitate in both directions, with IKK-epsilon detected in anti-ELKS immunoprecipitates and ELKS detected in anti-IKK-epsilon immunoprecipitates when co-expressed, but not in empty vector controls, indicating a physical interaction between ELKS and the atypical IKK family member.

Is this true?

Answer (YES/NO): YES